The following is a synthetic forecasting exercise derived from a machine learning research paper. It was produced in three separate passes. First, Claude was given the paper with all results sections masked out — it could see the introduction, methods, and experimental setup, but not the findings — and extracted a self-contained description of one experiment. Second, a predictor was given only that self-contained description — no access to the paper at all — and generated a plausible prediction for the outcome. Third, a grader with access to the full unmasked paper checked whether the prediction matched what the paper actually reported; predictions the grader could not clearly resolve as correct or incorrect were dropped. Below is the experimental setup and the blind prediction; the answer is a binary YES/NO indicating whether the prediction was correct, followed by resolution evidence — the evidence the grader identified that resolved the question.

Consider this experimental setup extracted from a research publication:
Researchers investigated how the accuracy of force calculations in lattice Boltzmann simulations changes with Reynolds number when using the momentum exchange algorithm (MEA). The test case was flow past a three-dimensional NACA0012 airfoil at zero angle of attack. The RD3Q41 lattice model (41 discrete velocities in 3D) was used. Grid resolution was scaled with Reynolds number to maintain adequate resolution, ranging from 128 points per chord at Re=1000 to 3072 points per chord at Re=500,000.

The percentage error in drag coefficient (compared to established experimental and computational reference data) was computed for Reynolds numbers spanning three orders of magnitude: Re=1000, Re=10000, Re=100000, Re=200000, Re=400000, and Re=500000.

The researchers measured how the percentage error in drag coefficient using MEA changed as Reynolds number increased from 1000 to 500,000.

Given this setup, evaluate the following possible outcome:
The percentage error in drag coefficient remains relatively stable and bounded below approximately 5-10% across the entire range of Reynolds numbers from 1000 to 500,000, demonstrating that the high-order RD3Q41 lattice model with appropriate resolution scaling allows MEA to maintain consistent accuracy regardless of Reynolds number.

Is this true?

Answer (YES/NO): NO